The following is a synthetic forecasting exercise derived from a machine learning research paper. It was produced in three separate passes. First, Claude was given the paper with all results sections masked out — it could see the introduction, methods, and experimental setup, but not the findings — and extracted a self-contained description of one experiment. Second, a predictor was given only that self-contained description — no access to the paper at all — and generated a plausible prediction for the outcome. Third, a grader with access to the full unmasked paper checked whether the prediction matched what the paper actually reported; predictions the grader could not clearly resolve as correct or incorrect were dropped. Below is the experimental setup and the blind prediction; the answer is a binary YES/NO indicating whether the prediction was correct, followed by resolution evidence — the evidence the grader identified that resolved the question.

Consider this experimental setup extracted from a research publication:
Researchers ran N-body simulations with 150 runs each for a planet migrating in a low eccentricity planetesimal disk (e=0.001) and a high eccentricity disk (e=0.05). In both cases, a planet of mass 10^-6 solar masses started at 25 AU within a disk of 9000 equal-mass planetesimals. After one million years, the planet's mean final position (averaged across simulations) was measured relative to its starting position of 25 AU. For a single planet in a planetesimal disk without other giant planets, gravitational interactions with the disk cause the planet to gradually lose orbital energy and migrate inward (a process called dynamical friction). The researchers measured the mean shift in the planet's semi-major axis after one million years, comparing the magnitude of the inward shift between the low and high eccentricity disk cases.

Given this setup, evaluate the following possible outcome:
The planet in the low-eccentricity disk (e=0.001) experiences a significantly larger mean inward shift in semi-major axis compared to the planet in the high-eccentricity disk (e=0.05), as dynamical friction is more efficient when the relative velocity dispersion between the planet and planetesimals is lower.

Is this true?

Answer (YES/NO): YES